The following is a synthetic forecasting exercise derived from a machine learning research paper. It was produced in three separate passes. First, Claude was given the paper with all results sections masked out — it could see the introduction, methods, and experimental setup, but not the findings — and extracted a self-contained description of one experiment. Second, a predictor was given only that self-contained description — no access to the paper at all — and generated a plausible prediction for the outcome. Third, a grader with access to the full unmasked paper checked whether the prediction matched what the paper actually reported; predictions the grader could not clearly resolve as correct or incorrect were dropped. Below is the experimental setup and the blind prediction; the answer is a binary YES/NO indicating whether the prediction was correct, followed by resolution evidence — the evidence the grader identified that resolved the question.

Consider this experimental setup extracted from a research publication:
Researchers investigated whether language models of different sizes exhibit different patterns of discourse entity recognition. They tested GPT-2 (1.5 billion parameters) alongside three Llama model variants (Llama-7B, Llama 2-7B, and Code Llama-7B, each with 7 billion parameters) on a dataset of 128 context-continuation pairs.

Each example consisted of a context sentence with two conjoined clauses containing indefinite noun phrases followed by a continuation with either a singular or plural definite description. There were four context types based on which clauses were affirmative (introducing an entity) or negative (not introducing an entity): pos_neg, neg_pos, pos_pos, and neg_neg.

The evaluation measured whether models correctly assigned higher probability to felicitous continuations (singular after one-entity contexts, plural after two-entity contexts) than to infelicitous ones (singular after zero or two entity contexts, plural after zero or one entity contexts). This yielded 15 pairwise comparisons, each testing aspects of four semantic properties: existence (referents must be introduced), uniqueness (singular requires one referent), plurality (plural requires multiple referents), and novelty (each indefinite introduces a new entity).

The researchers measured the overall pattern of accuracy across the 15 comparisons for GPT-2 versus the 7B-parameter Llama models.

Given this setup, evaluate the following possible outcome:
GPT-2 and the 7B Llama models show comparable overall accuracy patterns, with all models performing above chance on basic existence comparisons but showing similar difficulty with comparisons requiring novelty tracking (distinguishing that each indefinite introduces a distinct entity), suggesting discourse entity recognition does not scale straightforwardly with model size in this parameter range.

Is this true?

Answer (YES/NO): NO